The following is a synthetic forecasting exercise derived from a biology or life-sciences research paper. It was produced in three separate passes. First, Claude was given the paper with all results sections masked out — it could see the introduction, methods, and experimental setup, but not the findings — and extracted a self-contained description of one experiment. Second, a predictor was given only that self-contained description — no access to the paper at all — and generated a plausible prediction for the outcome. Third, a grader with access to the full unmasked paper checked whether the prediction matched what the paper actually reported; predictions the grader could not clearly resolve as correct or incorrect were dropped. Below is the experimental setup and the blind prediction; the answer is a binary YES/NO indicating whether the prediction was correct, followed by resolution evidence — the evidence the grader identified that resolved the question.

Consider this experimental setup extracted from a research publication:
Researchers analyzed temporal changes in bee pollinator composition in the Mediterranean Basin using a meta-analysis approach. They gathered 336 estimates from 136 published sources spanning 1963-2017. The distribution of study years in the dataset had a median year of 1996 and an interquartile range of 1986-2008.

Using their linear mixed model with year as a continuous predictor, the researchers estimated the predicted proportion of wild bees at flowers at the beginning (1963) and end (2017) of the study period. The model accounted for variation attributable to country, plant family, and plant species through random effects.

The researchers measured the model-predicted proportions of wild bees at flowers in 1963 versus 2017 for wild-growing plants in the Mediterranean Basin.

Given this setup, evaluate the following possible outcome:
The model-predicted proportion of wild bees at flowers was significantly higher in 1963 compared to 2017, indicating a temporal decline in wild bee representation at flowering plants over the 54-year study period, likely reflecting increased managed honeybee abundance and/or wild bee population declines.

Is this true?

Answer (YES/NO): YES